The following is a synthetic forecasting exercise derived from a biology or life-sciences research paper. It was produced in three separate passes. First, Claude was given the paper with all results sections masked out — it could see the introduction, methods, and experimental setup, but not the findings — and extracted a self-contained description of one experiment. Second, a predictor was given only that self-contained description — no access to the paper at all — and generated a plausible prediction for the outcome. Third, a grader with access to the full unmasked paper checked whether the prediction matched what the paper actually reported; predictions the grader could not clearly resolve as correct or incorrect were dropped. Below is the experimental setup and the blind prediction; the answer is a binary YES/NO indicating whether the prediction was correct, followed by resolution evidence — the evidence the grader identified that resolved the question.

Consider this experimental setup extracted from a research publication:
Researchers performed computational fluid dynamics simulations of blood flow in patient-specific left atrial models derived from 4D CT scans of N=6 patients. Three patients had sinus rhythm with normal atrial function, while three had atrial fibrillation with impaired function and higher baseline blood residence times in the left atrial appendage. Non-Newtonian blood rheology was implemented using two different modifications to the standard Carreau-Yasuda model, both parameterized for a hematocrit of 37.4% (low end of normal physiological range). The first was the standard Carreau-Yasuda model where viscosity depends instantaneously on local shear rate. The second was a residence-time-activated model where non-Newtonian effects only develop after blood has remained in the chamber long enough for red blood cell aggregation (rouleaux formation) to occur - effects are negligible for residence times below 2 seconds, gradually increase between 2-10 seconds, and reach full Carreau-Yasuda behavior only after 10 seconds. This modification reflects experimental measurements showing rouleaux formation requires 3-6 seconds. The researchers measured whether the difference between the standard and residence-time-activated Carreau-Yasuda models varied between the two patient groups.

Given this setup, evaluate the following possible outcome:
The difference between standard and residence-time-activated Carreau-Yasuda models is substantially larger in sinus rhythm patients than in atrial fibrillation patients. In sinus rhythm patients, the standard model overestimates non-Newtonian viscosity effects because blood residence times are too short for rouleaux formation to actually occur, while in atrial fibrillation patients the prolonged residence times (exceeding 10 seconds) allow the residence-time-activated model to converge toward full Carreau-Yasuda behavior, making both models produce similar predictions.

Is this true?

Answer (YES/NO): NO